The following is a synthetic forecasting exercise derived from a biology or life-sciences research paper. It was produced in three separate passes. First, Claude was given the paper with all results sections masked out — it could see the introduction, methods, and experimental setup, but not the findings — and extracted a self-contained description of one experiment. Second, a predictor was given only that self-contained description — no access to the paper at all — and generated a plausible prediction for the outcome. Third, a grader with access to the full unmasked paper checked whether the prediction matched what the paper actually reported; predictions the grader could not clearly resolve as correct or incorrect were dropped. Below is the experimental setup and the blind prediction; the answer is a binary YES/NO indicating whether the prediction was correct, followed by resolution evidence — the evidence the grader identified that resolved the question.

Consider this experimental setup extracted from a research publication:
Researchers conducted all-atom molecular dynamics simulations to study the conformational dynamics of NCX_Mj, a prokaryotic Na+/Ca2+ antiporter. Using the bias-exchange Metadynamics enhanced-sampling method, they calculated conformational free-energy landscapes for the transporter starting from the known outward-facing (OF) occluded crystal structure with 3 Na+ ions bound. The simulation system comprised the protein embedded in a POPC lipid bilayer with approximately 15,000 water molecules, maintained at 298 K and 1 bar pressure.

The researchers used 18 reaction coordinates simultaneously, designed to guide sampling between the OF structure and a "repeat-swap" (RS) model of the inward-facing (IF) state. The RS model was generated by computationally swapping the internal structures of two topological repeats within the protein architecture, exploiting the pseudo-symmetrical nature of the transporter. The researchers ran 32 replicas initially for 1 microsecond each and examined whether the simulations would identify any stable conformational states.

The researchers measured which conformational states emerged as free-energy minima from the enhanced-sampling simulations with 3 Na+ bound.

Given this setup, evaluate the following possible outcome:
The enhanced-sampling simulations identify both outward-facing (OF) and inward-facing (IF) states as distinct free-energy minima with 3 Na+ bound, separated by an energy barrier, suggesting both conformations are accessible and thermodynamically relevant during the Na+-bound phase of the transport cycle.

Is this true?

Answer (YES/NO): YES